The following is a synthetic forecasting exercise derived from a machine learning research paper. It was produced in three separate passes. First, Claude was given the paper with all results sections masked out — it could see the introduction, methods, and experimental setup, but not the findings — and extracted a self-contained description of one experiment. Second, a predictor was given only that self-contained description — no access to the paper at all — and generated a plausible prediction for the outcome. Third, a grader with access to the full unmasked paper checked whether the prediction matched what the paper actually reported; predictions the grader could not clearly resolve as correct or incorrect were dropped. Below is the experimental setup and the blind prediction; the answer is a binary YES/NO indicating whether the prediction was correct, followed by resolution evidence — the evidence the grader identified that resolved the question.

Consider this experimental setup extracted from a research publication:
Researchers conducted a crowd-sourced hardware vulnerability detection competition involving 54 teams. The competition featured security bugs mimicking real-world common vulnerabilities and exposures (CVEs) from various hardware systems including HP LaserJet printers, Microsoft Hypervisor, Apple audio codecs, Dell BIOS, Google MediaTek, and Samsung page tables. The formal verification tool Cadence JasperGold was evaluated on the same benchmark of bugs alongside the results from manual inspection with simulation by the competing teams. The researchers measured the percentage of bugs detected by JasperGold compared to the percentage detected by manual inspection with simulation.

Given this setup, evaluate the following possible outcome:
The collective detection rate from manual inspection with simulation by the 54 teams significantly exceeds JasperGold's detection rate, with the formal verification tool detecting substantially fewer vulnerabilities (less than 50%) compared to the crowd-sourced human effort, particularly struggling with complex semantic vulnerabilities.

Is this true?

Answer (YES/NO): YES